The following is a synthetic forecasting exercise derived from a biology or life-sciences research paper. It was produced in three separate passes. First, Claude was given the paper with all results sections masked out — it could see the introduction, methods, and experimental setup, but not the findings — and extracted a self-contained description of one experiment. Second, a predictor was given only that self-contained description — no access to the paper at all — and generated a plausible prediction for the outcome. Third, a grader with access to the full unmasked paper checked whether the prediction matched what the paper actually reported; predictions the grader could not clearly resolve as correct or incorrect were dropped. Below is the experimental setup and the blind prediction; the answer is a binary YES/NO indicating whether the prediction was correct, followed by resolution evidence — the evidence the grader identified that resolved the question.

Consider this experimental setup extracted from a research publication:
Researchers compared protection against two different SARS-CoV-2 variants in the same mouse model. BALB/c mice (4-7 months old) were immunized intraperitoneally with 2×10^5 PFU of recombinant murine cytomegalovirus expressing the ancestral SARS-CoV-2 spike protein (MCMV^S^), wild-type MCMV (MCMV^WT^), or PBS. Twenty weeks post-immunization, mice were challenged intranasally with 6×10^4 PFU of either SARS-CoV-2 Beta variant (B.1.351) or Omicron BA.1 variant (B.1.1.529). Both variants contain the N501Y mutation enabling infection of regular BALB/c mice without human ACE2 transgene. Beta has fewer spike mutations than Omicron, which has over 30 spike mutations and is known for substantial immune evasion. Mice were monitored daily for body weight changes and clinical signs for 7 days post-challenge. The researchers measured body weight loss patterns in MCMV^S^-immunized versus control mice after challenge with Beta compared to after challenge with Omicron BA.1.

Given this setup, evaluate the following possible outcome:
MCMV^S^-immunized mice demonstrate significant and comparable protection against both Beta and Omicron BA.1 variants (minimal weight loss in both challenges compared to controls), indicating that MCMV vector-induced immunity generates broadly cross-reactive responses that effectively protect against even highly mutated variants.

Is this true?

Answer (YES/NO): NO